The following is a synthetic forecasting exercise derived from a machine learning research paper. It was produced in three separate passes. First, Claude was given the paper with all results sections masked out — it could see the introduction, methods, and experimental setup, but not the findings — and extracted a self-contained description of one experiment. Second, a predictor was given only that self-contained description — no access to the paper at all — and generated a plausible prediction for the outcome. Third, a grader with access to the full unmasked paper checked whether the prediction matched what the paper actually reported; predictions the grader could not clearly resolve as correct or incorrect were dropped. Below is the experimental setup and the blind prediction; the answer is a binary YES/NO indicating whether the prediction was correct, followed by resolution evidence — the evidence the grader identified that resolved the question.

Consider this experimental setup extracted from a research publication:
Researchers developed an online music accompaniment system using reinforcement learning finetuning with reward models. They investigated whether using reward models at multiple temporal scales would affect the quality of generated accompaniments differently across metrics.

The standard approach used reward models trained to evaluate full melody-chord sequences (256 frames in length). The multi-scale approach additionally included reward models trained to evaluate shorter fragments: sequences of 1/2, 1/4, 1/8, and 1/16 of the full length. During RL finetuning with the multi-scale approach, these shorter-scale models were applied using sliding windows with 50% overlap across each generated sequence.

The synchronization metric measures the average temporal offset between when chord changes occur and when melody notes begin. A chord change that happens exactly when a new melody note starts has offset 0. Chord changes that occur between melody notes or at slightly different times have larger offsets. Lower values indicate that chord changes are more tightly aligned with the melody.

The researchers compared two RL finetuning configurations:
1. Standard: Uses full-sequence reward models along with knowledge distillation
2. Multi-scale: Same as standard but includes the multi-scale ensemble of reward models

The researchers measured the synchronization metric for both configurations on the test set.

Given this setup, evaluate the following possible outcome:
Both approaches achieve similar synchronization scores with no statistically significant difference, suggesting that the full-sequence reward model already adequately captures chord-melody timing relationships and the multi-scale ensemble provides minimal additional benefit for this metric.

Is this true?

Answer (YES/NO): YES